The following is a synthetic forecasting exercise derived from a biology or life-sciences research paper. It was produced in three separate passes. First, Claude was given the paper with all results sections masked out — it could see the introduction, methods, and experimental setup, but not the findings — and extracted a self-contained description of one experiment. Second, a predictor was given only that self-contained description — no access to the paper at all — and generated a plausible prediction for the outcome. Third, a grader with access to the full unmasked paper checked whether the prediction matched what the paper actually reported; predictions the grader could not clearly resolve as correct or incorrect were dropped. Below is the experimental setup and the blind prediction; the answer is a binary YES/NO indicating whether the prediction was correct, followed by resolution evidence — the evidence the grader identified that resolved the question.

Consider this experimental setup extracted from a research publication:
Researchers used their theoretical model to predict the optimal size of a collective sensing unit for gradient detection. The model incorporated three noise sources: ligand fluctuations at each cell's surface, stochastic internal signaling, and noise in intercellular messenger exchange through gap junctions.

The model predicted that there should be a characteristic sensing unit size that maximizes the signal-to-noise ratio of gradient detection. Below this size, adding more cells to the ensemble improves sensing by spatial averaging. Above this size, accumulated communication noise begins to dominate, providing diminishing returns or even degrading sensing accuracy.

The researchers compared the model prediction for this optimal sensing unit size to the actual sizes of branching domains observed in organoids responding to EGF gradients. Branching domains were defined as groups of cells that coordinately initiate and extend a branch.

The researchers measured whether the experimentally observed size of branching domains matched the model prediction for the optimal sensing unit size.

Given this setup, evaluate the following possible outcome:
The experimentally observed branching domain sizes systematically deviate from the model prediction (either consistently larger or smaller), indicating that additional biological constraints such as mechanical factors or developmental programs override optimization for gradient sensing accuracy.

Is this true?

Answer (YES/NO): NO